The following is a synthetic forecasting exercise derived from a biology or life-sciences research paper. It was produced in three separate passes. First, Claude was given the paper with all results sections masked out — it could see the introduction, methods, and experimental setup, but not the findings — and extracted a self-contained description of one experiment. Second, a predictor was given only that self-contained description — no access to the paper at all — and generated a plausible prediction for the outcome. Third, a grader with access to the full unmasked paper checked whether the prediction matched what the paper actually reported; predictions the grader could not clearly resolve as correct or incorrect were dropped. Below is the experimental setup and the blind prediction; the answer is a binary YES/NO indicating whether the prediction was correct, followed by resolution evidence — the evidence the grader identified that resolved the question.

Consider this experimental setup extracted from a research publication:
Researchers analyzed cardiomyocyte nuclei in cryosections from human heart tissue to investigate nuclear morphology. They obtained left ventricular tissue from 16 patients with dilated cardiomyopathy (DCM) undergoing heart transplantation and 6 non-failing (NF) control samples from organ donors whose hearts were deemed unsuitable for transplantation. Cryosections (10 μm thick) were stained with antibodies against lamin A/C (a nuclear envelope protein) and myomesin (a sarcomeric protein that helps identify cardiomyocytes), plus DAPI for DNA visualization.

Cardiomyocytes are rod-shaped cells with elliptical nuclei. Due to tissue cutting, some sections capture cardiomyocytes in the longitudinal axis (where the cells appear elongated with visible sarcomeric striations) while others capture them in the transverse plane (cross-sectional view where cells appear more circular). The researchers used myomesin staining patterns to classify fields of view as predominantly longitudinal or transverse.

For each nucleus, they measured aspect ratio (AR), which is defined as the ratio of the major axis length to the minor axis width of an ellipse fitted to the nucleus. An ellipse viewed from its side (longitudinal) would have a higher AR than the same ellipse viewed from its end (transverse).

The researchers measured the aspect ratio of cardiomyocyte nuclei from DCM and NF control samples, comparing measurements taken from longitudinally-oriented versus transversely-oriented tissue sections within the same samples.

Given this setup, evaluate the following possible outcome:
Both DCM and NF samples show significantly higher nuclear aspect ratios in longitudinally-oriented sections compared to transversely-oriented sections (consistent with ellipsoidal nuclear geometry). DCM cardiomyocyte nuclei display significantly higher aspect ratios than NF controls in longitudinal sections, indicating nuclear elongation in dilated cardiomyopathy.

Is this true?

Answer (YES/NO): NO